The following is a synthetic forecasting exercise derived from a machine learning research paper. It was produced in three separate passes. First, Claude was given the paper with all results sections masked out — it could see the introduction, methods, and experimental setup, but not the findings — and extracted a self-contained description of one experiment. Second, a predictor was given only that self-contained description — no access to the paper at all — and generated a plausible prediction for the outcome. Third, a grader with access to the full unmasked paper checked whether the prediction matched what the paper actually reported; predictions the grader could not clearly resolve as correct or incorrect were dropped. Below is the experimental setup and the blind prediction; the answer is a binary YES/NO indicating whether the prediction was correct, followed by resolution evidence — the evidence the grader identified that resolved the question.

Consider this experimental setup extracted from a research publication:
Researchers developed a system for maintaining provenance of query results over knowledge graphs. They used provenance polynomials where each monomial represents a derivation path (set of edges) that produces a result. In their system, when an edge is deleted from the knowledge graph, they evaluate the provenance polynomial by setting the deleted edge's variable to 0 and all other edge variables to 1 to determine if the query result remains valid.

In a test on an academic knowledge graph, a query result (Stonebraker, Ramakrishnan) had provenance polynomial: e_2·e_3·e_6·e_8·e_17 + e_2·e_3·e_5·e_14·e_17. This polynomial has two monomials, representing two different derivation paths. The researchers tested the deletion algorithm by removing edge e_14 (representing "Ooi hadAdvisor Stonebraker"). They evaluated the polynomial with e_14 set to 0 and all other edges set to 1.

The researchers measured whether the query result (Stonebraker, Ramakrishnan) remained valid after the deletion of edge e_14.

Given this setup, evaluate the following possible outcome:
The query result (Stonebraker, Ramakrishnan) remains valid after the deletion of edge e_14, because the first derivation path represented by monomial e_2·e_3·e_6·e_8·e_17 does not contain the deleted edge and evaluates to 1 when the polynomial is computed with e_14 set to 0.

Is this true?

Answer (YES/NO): YES